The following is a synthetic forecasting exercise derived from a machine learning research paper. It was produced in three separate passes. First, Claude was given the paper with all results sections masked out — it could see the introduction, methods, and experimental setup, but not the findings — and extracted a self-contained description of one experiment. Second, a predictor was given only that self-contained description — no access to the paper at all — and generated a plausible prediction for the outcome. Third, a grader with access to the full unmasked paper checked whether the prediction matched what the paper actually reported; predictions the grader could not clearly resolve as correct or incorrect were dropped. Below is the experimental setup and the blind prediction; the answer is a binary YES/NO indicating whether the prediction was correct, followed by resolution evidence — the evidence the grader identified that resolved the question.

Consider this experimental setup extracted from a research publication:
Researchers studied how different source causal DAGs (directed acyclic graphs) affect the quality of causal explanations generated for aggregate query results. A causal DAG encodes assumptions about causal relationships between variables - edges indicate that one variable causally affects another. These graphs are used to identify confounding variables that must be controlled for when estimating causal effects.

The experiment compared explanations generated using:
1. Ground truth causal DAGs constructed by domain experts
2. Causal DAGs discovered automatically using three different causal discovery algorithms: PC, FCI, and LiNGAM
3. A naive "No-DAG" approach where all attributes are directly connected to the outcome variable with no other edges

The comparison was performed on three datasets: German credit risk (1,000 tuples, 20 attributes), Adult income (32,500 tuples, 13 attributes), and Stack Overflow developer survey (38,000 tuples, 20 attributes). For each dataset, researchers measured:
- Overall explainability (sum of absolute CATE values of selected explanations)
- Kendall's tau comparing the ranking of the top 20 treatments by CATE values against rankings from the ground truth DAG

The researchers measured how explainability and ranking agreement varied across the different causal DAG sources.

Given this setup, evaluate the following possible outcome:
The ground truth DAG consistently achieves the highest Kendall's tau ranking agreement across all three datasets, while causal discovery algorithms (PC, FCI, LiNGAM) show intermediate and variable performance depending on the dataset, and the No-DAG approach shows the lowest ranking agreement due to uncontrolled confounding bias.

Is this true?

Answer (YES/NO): NO